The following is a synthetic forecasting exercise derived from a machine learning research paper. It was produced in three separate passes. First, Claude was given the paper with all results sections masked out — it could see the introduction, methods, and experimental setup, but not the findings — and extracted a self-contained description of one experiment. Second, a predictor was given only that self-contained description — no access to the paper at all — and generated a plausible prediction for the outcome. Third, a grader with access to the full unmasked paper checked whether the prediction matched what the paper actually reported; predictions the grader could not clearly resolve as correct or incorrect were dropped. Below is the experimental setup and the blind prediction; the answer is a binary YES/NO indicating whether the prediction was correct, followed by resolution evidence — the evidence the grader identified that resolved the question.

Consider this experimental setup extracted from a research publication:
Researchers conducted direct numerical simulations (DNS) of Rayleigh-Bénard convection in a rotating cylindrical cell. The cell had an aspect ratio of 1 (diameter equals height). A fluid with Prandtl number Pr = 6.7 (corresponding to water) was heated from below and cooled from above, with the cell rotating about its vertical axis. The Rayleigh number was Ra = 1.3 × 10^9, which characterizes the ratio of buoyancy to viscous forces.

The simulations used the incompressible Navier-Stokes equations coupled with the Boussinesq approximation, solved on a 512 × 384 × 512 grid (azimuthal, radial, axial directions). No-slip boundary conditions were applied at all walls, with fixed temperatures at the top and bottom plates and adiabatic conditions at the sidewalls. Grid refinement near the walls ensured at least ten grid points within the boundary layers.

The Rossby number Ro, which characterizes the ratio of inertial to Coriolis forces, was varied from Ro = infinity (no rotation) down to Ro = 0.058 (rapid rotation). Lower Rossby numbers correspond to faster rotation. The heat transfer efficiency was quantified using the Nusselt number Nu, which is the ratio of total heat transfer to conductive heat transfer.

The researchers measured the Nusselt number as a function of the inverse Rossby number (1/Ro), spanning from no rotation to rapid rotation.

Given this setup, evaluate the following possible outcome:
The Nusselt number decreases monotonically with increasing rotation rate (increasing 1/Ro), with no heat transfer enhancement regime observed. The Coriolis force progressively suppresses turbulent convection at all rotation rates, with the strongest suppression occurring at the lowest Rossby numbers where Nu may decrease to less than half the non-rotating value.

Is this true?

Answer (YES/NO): NO